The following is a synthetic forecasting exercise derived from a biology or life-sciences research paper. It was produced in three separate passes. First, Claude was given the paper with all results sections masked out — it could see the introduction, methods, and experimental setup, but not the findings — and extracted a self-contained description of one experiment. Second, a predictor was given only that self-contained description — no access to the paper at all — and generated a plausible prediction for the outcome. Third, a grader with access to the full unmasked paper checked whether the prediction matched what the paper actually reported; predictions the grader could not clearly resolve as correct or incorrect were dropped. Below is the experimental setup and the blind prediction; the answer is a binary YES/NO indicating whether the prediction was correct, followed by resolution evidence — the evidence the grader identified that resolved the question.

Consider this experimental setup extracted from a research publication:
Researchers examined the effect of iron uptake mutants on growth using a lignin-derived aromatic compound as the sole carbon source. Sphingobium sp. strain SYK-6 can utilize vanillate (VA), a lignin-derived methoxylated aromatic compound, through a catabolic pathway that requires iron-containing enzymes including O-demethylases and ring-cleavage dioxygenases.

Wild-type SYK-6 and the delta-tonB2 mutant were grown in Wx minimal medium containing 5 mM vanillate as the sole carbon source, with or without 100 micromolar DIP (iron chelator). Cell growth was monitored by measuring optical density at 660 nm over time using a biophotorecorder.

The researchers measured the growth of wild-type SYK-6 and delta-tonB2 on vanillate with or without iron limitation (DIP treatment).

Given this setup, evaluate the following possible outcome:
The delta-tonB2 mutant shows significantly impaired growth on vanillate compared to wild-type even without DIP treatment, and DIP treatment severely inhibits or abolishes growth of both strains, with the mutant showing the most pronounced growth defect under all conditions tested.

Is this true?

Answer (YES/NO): NO